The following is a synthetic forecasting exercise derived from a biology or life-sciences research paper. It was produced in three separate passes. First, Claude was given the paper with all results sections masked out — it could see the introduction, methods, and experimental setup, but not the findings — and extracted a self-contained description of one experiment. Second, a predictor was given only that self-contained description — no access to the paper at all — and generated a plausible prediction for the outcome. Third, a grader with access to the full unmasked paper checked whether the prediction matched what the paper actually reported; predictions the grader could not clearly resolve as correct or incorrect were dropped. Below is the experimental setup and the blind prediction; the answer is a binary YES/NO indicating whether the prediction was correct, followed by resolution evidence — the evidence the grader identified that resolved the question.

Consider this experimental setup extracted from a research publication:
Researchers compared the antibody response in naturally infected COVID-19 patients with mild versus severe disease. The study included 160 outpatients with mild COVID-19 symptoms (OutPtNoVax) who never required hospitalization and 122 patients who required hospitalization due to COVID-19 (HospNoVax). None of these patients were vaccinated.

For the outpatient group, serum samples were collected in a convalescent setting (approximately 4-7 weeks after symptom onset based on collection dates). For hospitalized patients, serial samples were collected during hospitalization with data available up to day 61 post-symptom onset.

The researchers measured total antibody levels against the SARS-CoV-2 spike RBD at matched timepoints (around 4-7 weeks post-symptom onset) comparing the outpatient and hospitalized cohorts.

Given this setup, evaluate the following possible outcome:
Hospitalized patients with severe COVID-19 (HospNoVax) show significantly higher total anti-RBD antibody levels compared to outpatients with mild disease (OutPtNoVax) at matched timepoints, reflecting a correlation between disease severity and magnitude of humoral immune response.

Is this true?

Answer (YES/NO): YES